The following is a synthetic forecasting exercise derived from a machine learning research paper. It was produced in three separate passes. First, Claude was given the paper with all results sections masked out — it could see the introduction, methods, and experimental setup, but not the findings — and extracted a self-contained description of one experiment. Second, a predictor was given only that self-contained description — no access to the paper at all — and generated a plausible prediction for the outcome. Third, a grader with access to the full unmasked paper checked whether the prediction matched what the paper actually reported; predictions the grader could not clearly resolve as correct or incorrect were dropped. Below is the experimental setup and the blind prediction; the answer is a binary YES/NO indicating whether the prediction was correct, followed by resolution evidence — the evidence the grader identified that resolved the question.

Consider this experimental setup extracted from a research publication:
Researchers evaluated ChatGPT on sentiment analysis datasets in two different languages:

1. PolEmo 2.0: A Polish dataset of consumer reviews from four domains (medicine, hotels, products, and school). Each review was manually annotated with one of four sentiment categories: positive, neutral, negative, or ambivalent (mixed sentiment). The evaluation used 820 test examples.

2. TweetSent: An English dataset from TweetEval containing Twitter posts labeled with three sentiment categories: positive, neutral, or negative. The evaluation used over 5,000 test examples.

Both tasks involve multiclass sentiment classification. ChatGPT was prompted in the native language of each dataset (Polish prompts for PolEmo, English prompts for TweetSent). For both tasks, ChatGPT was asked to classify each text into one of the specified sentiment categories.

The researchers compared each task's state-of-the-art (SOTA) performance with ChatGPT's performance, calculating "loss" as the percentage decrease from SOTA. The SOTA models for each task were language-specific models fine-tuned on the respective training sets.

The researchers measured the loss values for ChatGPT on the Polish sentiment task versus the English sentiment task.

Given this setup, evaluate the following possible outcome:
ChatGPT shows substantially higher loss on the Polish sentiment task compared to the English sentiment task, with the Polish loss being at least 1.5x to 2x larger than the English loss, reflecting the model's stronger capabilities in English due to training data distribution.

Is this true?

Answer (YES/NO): YES